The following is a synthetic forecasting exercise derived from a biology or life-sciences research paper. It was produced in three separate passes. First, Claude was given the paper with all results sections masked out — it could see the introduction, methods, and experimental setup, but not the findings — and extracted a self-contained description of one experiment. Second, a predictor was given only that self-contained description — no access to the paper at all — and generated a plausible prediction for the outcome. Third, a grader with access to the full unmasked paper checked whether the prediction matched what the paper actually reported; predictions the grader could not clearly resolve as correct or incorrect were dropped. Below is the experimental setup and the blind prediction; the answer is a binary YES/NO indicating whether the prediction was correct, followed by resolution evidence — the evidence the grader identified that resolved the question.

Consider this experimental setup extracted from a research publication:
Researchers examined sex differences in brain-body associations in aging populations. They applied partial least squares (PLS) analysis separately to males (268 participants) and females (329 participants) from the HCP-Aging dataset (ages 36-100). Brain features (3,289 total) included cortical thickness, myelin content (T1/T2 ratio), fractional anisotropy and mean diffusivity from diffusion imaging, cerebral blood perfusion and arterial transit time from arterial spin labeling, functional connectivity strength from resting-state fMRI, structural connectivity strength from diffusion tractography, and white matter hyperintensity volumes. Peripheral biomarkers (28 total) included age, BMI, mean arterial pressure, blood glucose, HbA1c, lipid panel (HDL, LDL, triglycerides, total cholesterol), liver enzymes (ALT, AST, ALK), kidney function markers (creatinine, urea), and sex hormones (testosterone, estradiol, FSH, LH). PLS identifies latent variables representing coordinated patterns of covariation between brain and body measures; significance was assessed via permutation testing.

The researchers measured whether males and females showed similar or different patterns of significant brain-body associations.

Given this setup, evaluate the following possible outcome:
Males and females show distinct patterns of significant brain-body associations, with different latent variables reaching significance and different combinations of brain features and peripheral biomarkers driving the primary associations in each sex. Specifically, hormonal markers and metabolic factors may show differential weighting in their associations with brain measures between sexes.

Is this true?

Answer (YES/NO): NO